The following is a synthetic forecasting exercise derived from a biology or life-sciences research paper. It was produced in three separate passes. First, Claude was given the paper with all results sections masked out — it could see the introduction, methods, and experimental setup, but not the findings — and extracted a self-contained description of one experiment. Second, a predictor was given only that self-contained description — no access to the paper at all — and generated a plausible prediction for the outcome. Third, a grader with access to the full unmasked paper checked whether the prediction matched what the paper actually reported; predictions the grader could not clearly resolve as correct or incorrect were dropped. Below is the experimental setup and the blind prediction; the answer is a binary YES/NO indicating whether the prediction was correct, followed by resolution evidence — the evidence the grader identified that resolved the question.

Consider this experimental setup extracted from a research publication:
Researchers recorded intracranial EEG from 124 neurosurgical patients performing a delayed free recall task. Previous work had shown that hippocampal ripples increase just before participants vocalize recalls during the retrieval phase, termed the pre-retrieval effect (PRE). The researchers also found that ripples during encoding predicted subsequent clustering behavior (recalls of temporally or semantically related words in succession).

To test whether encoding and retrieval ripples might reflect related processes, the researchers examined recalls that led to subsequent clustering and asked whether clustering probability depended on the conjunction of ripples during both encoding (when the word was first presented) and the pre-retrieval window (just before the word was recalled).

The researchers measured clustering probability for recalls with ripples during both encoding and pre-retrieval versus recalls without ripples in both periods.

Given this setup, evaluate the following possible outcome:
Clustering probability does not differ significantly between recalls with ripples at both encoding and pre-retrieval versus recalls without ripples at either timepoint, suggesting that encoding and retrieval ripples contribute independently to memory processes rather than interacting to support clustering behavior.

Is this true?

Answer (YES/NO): NO